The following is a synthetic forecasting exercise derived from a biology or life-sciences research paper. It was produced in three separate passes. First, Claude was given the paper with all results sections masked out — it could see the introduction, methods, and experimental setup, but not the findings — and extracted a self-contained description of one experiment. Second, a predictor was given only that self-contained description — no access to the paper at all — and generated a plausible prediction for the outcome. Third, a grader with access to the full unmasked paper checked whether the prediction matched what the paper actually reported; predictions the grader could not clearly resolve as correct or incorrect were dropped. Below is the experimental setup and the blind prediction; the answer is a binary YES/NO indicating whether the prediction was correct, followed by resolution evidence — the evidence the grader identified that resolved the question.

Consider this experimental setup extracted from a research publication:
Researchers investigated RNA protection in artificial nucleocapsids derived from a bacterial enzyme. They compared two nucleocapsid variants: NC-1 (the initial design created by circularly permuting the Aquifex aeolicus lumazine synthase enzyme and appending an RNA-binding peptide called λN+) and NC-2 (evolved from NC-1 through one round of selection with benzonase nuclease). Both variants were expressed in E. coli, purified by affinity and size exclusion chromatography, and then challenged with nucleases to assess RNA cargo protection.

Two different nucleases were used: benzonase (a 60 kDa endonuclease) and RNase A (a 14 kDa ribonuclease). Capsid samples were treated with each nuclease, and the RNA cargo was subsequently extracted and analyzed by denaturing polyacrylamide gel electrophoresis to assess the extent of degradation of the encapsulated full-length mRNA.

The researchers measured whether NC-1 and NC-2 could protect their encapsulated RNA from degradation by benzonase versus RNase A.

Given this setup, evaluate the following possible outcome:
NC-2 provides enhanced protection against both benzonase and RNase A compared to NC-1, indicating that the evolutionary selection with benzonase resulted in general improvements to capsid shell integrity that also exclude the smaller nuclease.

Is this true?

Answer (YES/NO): NO